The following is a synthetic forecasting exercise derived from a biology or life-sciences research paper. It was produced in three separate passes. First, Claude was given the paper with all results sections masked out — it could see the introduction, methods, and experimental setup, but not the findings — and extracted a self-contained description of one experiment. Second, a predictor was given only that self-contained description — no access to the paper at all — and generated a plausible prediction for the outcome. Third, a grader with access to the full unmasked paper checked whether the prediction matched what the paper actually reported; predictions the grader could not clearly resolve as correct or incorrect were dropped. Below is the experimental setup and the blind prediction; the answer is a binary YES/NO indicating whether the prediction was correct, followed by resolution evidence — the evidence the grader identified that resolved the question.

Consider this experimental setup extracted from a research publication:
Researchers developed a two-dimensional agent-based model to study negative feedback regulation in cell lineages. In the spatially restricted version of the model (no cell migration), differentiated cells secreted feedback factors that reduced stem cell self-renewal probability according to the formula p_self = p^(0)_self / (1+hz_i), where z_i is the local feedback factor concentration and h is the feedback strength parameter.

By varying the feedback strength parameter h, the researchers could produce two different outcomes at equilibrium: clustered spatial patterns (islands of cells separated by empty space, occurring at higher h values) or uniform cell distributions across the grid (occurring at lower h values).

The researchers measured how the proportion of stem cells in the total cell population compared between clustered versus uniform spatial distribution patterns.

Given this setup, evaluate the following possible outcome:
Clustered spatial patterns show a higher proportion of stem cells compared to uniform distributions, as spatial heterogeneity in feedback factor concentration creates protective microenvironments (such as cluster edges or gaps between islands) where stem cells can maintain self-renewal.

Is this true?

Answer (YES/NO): NO